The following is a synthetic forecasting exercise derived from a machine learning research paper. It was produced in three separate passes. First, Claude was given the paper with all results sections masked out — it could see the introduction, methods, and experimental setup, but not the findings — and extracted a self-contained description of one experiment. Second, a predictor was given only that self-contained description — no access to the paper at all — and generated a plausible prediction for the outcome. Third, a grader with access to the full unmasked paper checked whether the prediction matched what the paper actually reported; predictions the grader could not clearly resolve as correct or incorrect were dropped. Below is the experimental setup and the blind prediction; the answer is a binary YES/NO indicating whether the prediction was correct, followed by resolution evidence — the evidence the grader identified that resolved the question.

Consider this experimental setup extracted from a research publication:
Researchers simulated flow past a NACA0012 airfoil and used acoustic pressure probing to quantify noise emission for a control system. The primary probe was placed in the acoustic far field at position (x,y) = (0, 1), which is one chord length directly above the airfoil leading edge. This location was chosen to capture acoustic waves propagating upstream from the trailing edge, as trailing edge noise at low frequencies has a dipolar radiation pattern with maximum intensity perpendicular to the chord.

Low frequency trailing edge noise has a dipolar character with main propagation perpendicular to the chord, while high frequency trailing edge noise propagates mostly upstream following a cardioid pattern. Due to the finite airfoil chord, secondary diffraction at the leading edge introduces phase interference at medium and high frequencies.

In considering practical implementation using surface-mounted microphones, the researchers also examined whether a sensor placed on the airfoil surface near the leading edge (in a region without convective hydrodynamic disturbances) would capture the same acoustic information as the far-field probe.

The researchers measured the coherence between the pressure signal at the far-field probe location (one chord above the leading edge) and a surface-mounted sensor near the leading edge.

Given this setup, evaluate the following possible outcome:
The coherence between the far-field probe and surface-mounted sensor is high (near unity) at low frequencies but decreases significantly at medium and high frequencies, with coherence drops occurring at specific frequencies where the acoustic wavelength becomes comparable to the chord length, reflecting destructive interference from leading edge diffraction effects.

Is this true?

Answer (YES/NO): NO